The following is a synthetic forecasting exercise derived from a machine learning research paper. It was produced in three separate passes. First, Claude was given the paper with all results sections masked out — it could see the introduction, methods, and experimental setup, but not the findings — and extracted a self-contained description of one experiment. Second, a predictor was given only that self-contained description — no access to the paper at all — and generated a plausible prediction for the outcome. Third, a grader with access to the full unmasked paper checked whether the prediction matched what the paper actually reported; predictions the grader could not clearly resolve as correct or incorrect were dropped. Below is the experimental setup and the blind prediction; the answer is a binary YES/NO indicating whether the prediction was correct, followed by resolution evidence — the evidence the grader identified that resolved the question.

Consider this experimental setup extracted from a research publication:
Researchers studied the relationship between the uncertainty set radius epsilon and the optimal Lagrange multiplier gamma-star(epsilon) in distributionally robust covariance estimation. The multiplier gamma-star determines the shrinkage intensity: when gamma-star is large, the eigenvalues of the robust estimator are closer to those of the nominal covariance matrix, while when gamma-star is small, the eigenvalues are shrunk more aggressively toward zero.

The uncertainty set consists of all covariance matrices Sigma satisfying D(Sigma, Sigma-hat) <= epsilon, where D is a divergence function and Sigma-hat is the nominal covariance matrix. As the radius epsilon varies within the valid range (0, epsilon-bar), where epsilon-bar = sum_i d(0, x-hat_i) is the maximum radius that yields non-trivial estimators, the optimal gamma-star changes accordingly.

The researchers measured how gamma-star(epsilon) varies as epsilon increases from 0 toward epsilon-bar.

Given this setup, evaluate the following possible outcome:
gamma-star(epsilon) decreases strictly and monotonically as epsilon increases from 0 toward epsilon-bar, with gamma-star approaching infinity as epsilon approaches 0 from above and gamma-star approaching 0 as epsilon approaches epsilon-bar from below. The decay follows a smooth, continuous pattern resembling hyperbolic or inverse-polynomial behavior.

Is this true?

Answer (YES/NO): NO